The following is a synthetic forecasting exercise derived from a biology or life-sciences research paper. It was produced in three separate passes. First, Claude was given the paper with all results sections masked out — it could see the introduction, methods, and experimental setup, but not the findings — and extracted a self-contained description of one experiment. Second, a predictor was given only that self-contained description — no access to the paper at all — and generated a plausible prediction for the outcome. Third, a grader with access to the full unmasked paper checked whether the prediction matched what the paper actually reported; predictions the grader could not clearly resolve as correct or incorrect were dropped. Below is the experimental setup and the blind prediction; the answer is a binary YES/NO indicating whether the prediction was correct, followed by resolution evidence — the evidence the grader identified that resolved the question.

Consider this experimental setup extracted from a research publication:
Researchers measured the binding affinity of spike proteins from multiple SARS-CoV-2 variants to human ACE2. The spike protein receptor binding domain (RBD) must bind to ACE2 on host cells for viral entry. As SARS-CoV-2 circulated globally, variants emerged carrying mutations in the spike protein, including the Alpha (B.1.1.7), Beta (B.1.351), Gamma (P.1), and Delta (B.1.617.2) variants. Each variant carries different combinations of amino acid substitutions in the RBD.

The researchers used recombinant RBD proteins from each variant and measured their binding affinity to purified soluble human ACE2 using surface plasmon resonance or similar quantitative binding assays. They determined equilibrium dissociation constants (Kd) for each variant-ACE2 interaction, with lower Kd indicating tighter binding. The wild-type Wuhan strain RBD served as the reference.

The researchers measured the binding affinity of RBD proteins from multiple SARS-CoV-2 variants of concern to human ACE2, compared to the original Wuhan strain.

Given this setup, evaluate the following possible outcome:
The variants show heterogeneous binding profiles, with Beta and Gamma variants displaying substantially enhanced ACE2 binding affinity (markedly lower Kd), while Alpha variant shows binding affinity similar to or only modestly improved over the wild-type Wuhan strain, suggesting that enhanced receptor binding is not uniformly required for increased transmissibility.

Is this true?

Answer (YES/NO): NO